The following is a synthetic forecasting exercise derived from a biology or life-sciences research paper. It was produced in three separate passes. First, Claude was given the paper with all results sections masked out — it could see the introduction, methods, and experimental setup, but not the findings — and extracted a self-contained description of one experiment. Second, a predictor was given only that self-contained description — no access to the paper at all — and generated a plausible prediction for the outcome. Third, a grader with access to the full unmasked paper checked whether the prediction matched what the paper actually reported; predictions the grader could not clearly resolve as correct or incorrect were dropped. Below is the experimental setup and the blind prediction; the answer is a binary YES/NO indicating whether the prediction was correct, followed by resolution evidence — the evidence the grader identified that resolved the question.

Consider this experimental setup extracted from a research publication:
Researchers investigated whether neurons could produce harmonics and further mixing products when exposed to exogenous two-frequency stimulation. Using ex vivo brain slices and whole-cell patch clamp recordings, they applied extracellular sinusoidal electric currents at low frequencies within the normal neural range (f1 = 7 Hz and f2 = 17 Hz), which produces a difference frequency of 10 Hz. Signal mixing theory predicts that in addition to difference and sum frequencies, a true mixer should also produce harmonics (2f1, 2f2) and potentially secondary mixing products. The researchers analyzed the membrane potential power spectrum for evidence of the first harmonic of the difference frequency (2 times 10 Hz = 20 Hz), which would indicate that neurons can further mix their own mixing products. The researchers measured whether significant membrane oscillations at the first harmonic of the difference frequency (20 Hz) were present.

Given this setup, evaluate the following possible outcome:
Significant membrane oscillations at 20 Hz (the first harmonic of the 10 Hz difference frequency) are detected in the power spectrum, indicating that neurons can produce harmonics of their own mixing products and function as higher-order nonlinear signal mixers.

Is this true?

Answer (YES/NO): YES